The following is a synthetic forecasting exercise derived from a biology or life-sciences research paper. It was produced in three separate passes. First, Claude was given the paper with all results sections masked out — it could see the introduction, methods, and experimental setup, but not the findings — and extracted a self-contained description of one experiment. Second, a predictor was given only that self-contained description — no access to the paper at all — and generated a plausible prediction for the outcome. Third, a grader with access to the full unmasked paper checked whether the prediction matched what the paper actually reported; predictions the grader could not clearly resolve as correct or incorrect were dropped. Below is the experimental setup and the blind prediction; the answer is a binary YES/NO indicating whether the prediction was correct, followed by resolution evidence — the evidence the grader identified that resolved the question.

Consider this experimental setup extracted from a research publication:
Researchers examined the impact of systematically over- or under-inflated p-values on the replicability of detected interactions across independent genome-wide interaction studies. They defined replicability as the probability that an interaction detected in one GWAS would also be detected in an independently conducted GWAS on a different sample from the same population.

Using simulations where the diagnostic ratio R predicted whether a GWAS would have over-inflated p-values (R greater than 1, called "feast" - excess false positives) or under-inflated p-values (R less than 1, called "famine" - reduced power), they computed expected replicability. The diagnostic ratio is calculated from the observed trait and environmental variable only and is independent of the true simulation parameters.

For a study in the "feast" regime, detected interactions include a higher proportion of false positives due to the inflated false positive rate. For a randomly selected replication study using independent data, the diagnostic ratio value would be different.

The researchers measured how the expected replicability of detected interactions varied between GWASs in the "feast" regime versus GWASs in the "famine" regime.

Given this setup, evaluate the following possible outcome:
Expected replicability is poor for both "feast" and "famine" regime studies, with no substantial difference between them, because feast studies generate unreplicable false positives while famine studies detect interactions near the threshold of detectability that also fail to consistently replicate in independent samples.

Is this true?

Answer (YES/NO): NO